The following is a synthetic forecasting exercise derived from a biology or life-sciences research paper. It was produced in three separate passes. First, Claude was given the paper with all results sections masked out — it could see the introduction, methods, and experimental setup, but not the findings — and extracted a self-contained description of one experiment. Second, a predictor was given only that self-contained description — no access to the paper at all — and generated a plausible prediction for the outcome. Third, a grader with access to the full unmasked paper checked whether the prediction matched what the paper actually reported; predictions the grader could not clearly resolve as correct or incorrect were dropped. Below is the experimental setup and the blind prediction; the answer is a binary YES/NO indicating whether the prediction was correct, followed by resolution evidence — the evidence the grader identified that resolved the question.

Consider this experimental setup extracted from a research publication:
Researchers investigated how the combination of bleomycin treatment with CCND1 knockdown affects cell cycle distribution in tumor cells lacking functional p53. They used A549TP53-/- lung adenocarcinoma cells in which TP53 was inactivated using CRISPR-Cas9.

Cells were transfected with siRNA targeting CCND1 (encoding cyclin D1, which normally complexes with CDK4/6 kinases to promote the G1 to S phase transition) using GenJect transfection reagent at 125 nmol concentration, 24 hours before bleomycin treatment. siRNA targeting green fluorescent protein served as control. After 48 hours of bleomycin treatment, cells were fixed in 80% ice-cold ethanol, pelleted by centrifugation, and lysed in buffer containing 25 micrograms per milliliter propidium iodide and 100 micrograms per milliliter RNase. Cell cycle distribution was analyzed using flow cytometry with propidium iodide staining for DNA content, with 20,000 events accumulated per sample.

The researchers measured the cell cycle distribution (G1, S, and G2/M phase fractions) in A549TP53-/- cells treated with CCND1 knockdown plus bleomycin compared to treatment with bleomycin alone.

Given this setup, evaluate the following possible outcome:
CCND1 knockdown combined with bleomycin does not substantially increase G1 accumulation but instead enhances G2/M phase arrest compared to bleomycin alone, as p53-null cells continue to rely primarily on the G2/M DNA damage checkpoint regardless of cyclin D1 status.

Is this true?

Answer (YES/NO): NO